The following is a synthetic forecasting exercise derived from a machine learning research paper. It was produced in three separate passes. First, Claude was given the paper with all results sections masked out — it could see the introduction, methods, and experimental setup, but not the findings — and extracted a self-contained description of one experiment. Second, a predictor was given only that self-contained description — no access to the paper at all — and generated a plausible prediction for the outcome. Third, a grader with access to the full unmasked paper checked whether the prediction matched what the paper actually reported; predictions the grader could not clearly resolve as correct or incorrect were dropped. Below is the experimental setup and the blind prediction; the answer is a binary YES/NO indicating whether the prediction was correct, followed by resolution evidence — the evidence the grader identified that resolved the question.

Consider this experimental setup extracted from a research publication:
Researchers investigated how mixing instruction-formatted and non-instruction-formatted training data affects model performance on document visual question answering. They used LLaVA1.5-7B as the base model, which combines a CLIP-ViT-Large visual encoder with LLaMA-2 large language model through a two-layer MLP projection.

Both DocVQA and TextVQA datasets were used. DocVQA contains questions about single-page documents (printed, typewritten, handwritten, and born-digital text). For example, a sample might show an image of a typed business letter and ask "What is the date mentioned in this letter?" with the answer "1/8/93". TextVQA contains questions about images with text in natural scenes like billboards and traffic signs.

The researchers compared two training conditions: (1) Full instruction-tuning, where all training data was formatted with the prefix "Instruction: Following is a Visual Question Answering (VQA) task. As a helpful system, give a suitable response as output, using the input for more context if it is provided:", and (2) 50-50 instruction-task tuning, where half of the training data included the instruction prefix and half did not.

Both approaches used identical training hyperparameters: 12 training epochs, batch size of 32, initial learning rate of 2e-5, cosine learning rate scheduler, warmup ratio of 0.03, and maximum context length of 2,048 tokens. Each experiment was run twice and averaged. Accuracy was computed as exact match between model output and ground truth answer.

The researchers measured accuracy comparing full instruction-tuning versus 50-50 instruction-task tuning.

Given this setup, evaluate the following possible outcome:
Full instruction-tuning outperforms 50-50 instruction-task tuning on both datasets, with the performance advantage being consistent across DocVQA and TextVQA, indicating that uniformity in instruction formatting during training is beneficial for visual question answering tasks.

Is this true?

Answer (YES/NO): YES